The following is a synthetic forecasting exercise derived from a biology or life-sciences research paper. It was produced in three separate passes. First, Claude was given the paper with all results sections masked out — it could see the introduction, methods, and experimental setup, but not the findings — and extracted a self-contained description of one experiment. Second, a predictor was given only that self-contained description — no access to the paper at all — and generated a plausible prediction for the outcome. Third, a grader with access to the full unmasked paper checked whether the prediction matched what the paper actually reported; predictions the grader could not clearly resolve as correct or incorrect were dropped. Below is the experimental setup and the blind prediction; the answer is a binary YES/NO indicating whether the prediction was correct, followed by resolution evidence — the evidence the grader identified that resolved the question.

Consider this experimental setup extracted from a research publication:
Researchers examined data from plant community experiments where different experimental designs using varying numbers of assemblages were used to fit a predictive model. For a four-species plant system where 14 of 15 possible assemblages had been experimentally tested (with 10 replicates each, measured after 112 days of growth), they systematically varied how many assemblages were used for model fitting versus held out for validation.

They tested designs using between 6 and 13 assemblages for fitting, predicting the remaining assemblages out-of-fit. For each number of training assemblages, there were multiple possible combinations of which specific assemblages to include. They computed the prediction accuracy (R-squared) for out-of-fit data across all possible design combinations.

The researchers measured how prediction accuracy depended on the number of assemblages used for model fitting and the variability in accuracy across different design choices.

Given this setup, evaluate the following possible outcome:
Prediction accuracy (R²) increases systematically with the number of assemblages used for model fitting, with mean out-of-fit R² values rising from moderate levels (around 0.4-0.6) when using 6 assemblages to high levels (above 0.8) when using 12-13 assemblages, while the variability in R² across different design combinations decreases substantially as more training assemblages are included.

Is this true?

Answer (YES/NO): NO